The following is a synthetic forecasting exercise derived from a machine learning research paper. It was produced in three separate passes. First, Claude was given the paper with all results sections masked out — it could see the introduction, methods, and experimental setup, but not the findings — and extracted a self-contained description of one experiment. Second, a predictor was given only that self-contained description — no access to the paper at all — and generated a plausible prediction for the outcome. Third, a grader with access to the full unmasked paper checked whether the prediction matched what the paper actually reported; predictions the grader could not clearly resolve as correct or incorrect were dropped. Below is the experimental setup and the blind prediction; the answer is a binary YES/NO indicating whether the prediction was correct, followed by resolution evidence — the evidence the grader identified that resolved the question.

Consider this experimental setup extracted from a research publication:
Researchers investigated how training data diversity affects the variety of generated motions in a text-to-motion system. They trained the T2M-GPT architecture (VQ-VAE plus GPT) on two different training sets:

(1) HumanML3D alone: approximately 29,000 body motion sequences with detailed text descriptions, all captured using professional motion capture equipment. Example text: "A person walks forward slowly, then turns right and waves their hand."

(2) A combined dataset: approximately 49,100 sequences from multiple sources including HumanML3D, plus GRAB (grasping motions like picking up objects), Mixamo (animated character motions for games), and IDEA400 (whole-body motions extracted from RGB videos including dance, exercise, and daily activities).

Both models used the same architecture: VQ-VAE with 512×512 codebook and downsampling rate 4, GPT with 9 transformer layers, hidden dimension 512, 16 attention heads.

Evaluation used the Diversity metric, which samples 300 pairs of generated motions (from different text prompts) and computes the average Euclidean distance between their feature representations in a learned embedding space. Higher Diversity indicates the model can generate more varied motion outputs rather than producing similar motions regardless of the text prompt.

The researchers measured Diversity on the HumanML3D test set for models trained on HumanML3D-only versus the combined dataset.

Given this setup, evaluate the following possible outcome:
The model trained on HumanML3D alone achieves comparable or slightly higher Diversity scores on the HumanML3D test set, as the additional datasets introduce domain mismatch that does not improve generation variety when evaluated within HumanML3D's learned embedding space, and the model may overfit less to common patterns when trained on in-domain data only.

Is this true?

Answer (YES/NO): NO